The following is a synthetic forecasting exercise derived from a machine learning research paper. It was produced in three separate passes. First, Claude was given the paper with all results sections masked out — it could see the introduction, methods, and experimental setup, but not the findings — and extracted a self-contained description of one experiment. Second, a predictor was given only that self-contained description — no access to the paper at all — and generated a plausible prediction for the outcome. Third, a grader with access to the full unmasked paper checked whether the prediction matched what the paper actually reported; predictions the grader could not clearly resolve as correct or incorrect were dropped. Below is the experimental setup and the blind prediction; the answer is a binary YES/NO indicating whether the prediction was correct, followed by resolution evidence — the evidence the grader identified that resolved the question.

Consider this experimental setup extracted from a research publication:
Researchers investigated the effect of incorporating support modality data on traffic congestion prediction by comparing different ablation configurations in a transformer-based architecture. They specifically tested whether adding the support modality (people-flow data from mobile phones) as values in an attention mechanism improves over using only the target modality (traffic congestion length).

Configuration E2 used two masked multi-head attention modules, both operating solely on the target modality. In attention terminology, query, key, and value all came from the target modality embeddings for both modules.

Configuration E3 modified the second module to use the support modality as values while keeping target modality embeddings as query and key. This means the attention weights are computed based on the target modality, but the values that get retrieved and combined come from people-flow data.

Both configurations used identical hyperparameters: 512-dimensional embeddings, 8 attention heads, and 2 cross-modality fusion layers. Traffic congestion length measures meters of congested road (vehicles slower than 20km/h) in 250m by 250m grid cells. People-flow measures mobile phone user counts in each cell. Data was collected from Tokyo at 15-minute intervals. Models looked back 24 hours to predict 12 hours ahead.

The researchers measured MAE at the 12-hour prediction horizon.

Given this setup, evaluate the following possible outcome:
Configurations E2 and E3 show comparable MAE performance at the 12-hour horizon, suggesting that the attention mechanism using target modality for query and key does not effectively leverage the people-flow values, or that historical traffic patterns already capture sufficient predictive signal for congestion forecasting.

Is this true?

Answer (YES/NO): NO